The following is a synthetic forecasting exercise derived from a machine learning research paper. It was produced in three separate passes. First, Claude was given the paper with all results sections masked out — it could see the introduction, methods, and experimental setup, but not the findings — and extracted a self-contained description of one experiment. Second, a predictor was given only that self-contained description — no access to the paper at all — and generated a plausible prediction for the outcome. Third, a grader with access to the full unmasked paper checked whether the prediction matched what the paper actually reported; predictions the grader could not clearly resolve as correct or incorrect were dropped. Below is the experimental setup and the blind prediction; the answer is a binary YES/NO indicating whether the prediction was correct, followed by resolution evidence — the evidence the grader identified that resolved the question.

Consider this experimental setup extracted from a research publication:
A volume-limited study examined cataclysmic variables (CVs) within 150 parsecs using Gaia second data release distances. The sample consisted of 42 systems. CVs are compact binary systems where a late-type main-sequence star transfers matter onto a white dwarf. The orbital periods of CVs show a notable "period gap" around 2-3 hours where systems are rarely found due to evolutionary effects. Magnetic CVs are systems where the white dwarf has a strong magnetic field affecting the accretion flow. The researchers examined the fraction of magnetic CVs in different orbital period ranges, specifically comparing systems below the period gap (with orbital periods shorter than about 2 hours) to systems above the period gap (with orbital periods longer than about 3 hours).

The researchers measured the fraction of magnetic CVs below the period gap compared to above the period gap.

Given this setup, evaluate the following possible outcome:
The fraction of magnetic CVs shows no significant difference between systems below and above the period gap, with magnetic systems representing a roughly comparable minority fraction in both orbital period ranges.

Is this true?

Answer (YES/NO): YES